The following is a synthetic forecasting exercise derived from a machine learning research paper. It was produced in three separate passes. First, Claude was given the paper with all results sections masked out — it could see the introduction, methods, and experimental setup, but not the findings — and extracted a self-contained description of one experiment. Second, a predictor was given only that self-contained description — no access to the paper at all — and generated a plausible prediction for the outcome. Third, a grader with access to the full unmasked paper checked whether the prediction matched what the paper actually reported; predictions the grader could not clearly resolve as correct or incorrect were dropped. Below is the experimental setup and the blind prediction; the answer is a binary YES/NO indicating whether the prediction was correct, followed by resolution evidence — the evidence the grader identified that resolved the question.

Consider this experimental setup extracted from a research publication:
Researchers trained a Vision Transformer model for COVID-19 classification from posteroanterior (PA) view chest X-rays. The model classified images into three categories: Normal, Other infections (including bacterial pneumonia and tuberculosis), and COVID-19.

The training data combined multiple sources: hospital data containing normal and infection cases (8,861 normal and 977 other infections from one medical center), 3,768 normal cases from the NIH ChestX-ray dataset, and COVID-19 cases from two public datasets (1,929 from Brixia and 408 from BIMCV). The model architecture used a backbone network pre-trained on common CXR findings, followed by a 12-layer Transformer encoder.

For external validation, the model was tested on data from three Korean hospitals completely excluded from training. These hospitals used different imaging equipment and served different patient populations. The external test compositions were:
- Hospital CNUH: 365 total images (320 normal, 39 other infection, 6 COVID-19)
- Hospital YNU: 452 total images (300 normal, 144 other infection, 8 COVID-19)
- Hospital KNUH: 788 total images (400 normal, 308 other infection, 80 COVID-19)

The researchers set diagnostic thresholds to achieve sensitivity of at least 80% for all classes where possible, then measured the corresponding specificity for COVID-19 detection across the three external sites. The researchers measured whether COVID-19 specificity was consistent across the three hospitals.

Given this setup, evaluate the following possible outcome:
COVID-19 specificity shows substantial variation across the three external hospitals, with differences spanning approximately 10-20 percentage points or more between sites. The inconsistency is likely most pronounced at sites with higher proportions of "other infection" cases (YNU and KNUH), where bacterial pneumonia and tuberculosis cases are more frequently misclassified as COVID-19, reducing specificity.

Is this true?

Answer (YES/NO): NO